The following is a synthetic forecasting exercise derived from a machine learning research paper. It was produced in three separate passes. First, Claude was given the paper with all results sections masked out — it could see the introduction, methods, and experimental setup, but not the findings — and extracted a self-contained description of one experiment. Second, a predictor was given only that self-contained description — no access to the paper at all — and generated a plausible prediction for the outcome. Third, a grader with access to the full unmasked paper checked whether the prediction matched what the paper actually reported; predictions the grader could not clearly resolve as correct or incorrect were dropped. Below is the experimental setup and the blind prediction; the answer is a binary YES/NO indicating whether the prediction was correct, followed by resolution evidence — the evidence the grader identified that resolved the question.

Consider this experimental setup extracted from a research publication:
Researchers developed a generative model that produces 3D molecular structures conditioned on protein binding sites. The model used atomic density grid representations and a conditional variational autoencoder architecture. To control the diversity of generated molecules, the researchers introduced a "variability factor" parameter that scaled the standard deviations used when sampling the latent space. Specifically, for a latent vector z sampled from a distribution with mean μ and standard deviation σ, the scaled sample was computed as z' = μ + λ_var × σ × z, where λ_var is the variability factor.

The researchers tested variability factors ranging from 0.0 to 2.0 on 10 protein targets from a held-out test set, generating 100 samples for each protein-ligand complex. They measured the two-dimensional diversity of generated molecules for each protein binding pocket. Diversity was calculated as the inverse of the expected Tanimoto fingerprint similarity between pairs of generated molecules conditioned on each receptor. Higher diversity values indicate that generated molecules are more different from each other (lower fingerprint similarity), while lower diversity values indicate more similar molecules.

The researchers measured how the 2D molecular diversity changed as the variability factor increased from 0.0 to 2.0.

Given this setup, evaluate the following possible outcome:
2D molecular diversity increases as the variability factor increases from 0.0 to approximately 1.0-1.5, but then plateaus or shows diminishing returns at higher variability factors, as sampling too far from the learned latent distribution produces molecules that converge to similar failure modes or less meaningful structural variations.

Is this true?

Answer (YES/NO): NO